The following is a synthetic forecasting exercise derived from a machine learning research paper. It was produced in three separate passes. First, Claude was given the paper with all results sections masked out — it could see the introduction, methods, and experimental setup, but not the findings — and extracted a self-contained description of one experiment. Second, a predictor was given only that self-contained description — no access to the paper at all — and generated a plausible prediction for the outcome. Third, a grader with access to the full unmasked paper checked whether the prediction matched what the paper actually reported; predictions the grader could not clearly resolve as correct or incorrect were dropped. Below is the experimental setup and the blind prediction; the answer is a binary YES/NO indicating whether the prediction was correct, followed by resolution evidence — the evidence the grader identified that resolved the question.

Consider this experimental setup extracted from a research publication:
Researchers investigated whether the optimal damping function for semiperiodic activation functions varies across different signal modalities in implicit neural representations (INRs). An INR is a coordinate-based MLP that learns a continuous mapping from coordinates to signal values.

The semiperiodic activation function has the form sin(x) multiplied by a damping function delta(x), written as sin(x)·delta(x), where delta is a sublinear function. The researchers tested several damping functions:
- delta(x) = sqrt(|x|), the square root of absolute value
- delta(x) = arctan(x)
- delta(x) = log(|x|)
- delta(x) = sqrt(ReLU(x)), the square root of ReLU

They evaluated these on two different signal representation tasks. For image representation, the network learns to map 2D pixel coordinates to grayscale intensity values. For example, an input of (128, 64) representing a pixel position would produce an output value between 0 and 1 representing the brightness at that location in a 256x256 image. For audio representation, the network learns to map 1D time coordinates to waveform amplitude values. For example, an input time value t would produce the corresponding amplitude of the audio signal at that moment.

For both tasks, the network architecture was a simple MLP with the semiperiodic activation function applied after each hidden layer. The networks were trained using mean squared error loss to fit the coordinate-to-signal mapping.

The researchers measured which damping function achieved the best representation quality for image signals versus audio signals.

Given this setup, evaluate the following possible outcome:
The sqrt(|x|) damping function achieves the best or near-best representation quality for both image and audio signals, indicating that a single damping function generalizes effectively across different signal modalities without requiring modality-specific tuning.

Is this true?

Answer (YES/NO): NO